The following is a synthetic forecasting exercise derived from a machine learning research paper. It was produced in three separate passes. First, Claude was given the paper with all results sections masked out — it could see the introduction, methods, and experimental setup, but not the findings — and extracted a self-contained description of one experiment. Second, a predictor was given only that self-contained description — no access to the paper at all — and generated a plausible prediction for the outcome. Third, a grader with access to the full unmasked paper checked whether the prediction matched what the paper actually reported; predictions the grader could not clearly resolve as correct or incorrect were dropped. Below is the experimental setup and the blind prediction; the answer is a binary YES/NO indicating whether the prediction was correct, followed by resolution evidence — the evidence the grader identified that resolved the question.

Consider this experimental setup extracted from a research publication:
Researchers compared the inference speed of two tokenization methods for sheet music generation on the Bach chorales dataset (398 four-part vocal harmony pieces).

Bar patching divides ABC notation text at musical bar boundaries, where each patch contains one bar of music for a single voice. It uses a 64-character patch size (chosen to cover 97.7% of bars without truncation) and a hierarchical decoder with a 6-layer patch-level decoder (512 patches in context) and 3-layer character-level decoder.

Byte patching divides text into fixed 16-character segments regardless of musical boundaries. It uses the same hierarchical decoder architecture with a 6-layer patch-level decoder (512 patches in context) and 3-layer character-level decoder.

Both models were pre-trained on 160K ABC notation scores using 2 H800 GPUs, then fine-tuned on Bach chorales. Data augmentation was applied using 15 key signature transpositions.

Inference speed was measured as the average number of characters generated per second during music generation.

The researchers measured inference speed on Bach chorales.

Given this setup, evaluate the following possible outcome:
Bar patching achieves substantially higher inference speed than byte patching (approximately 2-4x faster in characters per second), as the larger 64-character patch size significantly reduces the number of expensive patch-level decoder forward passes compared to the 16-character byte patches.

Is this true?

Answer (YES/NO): NO